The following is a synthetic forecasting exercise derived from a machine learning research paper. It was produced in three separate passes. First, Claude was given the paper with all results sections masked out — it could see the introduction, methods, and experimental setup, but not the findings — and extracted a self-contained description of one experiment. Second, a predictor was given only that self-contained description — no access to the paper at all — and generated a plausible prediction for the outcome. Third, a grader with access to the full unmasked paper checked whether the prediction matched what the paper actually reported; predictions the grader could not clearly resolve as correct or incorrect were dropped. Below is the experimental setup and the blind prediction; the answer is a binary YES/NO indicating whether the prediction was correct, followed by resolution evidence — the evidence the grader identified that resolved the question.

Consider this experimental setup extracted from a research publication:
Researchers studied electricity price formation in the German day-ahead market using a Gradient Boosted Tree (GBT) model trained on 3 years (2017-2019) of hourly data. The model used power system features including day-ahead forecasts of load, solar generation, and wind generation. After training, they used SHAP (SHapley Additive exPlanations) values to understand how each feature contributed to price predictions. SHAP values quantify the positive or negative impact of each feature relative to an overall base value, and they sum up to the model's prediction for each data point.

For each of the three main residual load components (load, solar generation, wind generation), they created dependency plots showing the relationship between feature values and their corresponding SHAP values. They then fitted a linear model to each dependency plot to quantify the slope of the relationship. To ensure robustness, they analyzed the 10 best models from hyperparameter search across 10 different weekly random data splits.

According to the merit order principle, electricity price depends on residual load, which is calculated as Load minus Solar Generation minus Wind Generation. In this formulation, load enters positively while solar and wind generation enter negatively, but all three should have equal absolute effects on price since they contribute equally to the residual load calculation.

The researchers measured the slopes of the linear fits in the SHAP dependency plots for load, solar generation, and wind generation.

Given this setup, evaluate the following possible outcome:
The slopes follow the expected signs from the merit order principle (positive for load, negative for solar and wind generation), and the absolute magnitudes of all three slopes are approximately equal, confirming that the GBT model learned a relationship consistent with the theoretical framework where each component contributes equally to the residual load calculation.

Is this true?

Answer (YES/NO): NO